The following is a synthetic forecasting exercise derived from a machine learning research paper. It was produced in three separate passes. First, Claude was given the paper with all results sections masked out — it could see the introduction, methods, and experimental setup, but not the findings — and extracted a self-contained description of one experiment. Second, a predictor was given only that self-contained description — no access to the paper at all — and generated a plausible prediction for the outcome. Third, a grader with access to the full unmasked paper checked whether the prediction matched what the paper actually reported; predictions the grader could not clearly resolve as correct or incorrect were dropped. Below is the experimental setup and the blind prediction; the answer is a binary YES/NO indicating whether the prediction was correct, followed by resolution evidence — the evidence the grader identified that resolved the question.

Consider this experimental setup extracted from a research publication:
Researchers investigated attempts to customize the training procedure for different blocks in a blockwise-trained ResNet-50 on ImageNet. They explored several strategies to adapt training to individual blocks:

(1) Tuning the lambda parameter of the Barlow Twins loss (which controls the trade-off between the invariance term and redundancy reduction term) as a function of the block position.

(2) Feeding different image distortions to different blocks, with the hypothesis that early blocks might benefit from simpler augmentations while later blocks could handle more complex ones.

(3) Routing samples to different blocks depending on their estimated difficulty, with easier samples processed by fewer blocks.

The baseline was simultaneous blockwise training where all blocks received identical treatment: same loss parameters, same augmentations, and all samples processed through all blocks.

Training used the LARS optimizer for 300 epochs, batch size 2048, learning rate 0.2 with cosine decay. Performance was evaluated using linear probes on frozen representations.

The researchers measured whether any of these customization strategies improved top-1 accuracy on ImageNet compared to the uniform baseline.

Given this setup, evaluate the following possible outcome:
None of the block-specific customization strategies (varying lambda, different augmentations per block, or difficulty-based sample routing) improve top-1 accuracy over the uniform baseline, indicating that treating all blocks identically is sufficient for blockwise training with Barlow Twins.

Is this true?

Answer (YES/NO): YES